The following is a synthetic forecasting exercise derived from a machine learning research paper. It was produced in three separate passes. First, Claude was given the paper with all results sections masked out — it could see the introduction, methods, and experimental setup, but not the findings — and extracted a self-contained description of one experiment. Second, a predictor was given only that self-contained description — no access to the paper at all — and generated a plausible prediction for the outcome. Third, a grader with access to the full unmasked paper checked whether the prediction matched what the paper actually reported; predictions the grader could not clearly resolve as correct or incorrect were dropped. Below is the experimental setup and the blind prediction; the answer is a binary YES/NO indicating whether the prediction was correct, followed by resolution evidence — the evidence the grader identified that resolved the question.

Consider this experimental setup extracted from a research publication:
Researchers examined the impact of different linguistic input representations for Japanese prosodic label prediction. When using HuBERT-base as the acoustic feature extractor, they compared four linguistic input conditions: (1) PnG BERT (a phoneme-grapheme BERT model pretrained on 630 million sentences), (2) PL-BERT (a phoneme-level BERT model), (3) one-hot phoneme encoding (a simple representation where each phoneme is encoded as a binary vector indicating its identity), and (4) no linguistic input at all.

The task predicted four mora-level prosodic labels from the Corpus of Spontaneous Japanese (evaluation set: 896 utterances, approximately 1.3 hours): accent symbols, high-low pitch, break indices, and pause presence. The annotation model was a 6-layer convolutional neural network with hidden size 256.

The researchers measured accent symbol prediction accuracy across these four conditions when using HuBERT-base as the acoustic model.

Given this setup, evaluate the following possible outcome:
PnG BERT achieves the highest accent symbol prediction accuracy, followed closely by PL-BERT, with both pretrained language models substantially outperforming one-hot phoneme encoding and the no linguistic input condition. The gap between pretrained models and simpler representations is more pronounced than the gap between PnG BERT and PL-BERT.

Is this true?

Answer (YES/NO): NO